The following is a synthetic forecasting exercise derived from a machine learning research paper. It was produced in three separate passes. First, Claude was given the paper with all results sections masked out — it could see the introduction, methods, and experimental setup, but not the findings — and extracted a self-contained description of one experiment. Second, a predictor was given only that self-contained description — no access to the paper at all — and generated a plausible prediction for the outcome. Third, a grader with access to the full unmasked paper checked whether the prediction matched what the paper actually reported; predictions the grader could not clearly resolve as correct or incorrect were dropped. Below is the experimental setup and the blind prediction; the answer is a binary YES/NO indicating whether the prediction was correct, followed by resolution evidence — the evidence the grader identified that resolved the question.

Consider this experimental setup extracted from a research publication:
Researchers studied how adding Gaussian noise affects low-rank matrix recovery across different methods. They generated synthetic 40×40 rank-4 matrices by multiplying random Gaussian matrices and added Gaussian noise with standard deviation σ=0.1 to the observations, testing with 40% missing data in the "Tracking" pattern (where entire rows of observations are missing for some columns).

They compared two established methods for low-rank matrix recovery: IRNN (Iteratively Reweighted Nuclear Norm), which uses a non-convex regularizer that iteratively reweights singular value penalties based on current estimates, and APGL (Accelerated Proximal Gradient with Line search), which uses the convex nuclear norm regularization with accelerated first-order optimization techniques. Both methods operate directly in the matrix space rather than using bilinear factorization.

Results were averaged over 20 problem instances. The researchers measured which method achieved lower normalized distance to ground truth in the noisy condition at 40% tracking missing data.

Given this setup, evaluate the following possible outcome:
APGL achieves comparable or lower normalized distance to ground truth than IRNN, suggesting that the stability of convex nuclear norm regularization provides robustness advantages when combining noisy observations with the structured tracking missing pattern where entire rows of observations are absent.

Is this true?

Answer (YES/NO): NO